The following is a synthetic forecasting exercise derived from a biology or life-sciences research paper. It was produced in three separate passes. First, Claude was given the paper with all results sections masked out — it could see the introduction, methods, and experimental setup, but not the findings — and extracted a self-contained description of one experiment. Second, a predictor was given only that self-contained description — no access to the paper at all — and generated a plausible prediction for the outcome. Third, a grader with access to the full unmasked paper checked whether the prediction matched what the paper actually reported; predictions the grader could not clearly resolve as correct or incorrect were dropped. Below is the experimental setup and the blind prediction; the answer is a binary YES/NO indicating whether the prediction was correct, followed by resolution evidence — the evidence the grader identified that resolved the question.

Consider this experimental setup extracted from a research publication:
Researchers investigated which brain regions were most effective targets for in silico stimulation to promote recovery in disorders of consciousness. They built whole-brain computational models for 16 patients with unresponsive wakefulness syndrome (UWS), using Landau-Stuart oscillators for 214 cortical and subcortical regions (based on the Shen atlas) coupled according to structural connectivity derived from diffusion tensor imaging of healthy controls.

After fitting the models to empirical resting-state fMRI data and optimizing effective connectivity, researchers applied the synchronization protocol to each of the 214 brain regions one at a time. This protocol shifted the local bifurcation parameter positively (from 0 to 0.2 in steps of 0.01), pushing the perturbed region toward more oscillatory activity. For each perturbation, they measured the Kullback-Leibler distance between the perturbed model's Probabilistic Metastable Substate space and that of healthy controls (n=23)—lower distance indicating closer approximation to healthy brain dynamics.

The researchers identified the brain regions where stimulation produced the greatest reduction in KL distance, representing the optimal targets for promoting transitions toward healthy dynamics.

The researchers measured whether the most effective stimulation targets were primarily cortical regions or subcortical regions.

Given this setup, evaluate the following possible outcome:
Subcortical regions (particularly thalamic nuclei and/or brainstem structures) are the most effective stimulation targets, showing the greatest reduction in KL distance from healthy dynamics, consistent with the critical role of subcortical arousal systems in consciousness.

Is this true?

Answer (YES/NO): NO